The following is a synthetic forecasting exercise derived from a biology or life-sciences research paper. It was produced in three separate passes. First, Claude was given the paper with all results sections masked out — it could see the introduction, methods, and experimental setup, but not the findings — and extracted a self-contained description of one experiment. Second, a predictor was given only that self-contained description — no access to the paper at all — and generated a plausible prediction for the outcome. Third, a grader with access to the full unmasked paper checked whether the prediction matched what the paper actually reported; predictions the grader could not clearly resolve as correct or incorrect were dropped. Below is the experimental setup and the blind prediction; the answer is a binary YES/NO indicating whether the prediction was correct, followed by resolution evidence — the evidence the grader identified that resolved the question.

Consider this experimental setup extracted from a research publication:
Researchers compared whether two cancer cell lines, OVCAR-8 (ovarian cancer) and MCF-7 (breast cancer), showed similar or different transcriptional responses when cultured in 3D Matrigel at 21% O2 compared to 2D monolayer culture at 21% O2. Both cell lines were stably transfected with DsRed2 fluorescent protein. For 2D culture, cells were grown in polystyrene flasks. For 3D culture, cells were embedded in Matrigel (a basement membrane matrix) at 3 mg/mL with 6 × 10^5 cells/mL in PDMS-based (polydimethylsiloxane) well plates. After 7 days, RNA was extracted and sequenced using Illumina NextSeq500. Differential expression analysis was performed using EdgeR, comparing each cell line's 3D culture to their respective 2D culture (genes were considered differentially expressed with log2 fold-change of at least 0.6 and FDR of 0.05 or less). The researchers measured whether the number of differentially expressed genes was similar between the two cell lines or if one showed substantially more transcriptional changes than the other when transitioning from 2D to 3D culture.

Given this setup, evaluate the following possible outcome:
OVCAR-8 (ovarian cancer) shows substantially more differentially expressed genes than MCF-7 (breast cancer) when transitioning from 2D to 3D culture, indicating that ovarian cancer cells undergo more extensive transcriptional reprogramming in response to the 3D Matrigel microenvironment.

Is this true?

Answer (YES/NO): YES